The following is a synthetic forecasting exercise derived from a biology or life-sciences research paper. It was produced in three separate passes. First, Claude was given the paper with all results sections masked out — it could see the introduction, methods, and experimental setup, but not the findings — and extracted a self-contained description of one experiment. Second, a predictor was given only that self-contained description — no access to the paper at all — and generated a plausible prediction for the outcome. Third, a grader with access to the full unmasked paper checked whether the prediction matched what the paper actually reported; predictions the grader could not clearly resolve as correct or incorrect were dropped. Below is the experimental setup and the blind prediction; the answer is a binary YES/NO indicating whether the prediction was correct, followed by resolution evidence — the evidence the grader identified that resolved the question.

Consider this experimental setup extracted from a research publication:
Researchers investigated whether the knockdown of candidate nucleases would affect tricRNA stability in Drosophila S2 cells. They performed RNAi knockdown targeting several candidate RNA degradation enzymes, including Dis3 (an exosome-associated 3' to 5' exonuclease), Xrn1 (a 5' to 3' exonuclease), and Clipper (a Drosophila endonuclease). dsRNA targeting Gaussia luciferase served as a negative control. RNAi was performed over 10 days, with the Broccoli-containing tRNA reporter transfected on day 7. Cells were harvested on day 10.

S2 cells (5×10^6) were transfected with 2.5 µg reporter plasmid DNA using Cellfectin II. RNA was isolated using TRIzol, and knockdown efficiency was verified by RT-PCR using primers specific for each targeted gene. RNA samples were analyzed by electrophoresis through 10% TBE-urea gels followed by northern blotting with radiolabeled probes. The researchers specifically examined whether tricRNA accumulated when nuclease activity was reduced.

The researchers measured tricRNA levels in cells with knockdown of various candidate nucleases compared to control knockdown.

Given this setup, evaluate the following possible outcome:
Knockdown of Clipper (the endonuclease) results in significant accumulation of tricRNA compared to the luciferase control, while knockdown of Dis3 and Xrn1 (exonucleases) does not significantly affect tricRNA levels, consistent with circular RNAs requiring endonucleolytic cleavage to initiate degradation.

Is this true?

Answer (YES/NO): NO